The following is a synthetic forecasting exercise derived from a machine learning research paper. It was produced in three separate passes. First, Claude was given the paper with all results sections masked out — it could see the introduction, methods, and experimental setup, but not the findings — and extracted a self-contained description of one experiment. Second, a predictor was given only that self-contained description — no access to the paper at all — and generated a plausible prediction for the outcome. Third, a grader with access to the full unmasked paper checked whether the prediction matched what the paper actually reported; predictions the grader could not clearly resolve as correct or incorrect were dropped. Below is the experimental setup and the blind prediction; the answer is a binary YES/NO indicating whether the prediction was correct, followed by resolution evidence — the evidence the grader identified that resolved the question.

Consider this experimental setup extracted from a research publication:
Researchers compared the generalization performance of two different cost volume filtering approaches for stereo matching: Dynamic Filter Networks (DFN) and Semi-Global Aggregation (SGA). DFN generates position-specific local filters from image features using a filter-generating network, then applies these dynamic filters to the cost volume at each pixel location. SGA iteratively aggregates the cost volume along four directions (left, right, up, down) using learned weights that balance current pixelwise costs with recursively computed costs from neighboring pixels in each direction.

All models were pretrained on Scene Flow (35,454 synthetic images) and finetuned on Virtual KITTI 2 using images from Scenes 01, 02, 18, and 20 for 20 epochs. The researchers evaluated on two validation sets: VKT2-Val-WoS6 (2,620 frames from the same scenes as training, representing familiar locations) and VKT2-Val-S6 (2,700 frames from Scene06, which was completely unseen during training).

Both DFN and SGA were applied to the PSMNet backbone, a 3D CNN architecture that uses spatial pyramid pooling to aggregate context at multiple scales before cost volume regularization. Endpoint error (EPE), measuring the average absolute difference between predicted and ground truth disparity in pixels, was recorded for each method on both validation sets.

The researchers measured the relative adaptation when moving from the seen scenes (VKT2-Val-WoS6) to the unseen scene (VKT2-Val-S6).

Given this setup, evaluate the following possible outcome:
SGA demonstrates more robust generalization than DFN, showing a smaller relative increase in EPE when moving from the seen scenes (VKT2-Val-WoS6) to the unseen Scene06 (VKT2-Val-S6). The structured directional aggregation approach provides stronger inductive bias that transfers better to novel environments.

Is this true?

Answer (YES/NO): NO